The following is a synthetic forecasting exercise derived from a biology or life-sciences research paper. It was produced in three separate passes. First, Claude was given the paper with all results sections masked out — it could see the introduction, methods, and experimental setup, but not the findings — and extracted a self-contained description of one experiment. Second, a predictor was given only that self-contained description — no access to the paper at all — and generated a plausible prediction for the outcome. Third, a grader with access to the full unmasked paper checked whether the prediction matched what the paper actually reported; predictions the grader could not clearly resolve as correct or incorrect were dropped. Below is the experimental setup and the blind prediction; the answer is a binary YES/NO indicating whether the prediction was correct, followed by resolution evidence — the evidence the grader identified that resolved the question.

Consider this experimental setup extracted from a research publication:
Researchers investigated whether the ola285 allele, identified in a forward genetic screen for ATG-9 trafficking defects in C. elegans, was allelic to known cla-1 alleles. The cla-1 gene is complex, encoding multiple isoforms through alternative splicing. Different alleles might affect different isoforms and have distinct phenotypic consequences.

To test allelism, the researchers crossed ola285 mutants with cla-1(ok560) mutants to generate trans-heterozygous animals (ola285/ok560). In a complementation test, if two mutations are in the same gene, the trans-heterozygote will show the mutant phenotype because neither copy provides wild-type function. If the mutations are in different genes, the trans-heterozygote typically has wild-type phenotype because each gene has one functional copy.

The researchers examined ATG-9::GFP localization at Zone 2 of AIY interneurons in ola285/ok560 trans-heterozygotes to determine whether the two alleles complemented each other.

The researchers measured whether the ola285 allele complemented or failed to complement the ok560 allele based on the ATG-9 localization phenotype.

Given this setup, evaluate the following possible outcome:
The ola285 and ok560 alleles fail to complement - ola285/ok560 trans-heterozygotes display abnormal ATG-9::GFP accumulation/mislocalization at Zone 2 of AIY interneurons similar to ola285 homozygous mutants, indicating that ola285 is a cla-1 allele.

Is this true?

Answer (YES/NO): YES